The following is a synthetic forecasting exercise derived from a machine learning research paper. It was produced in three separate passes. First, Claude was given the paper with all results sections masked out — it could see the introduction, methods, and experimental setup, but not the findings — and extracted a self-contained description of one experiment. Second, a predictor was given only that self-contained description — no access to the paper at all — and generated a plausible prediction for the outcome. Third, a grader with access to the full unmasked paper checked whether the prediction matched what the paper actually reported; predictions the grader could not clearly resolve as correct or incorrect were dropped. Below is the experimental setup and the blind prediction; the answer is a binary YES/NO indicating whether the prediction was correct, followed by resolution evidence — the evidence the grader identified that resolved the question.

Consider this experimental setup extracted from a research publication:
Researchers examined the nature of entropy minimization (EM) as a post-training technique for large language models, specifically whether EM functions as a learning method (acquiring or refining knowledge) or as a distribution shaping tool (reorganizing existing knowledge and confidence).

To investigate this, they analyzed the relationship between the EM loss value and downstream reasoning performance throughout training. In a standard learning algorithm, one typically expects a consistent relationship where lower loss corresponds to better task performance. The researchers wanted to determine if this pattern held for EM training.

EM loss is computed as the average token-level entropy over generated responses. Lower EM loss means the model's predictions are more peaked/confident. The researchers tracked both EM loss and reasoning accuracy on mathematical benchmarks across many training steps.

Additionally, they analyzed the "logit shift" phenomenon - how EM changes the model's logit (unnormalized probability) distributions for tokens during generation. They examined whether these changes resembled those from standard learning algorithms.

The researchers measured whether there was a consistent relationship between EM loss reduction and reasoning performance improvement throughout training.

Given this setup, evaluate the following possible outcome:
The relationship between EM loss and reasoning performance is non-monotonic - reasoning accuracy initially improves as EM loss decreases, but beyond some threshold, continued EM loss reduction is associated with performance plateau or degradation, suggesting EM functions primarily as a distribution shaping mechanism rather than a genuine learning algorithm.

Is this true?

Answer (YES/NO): YES